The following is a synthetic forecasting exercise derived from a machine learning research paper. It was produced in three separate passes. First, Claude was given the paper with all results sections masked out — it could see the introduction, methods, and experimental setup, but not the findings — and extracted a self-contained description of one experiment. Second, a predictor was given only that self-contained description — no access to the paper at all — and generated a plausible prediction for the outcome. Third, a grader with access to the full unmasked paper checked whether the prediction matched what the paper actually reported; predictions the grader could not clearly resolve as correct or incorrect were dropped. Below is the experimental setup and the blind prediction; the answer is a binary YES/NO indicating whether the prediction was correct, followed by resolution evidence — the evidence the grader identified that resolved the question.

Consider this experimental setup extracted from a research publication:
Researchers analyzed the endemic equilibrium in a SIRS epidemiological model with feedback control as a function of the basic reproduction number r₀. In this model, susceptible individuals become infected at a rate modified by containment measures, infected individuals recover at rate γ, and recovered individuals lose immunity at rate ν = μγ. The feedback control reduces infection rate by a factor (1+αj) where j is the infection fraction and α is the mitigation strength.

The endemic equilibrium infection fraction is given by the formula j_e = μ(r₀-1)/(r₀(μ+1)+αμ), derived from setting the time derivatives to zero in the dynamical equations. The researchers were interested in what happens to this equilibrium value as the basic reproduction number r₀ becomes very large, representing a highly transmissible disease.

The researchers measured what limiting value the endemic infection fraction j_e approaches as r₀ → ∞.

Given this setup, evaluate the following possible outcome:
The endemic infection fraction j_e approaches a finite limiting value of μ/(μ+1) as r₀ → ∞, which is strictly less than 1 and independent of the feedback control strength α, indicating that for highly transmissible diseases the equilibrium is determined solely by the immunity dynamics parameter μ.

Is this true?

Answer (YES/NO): YES